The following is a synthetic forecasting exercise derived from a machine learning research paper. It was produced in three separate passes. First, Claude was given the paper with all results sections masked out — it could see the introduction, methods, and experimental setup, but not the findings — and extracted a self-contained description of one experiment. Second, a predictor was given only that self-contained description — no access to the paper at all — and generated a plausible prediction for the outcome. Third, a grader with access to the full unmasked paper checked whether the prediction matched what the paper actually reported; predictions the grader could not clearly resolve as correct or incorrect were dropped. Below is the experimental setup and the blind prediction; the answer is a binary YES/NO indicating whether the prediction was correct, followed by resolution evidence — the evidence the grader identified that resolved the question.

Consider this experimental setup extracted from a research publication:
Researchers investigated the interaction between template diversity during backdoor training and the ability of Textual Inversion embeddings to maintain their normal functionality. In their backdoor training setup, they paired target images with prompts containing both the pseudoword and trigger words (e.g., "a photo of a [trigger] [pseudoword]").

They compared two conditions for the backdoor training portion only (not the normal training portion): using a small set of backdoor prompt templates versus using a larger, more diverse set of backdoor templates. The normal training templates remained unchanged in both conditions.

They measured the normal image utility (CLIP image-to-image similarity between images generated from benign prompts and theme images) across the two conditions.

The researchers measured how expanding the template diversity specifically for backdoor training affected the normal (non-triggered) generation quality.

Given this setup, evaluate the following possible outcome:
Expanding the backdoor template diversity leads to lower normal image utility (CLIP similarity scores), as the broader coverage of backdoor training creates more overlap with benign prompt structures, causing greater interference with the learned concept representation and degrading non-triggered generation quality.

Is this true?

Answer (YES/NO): YES